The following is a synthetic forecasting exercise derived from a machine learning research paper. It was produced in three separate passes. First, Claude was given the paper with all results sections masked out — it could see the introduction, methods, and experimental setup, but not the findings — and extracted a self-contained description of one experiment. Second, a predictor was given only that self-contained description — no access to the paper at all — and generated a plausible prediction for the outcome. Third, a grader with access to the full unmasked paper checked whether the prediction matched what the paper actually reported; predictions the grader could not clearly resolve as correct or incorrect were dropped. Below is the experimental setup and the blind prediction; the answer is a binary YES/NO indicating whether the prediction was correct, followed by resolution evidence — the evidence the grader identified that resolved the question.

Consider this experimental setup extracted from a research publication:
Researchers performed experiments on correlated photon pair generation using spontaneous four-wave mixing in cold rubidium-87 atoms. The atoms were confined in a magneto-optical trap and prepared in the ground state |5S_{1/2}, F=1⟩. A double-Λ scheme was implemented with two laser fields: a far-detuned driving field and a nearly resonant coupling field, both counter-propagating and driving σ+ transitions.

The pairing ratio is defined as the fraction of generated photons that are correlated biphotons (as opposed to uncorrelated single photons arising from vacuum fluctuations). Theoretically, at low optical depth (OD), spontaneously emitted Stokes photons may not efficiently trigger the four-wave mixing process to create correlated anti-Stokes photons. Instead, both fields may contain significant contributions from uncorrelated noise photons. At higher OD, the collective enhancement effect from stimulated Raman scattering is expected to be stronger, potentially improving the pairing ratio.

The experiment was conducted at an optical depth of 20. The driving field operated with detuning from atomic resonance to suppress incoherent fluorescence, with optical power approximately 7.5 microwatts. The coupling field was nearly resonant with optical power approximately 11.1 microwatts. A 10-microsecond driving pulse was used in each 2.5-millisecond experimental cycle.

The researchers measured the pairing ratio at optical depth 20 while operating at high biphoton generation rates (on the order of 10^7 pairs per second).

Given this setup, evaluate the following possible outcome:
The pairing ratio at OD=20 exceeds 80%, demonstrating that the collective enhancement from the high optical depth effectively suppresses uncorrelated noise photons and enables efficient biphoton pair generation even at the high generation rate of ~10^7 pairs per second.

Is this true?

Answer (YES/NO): NO